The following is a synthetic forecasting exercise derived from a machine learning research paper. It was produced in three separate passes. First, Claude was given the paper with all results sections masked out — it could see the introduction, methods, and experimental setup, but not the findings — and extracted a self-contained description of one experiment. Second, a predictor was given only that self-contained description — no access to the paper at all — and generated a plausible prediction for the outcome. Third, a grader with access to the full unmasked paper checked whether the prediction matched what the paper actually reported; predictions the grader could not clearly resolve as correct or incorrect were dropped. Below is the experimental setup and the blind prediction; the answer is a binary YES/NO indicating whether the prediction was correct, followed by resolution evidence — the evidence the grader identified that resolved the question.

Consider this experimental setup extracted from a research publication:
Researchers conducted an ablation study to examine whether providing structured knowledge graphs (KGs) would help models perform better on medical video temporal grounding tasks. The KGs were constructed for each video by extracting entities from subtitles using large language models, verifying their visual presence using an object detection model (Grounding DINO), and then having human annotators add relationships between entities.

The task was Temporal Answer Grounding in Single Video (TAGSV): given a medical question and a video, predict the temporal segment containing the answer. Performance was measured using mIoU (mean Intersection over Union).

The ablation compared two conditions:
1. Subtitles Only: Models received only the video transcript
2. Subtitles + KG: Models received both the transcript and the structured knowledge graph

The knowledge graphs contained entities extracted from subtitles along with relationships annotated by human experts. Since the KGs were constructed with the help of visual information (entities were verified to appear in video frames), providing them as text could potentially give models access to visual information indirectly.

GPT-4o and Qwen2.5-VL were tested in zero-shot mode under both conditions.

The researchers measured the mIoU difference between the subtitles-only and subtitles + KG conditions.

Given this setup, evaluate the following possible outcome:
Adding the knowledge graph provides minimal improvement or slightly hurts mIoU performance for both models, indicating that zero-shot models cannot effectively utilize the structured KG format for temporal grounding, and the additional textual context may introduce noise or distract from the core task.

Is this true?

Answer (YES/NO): NO